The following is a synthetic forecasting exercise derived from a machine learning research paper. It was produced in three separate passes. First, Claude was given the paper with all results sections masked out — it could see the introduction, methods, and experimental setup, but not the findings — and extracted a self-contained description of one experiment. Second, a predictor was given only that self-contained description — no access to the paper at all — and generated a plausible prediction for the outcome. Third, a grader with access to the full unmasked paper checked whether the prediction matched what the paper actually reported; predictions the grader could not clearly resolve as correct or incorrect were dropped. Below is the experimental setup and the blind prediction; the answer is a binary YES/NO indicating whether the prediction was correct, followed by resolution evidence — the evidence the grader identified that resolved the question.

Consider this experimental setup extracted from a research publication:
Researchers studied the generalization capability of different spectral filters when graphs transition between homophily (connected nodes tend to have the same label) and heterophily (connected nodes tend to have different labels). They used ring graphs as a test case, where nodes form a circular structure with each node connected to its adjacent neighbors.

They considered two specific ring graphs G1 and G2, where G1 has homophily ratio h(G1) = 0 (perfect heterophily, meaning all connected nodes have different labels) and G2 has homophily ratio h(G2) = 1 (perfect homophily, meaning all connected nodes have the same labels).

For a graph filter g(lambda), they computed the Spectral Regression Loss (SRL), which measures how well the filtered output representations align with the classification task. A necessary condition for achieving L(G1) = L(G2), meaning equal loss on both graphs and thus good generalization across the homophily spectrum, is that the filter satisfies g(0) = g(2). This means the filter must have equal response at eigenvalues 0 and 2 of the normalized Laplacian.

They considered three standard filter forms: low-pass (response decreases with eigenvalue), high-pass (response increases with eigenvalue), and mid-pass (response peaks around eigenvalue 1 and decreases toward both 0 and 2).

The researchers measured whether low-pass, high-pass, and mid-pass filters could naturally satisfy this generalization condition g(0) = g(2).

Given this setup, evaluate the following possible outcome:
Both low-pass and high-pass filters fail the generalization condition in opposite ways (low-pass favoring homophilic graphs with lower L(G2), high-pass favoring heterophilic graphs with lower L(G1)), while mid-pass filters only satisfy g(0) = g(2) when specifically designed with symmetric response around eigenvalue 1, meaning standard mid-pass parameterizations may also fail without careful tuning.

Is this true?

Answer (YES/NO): NO